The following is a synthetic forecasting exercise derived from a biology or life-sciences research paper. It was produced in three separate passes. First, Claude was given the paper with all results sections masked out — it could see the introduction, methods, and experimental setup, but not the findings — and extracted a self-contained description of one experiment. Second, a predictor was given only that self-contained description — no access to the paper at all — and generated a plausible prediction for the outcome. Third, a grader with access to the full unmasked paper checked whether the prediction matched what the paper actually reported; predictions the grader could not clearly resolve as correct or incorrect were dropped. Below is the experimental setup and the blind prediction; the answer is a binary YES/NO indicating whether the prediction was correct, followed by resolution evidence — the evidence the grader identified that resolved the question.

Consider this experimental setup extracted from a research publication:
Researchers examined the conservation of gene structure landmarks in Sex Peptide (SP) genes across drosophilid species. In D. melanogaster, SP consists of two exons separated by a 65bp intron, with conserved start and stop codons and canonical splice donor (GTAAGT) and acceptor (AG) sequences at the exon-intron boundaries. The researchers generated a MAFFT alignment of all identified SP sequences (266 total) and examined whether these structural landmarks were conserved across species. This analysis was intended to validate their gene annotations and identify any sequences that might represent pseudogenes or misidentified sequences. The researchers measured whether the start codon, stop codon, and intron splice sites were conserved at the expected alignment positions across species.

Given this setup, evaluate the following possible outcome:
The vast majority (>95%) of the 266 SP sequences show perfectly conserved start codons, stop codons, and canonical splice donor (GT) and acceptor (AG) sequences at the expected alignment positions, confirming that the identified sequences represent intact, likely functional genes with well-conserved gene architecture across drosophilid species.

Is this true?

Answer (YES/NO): NO